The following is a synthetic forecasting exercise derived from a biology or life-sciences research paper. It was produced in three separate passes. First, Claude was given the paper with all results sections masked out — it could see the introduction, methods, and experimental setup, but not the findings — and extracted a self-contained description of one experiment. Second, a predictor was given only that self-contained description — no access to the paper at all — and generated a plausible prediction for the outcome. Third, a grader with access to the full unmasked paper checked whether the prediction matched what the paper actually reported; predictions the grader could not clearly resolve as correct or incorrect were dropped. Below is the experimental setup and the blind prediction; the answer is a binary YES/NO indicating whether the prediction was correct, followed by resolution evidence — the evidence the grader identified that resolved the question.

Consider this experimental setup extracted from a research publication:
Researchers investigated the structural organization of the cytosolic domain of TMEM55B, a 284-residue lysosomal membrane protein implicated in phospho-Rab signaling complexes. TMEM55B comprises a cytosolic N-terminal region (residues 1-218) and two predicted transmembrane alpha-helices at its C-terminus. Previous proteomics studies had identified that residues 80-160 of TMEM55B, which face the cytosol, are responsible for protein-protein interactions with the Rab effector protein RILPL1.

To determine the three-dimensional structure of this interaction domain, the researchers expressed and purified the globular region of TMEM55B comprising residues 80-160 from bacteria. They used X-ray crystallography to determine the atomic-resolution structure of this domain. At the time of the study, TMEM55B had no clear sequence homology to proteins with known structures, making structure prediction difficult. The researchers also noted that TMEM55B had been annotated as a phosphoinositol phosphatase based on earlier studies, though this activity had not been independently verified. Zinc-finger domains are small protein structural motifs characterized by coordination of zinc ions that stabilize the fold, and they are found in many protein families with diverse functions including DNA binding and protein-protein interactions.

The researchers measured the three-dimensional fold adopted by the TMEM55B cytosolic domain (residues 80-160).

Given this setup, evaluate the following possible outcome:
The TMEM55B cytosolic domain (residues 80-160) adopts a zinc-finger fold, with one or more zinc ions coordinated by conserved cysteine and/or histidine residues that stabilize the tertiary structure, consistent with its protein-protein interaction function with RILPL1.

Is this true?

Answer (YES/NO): YES